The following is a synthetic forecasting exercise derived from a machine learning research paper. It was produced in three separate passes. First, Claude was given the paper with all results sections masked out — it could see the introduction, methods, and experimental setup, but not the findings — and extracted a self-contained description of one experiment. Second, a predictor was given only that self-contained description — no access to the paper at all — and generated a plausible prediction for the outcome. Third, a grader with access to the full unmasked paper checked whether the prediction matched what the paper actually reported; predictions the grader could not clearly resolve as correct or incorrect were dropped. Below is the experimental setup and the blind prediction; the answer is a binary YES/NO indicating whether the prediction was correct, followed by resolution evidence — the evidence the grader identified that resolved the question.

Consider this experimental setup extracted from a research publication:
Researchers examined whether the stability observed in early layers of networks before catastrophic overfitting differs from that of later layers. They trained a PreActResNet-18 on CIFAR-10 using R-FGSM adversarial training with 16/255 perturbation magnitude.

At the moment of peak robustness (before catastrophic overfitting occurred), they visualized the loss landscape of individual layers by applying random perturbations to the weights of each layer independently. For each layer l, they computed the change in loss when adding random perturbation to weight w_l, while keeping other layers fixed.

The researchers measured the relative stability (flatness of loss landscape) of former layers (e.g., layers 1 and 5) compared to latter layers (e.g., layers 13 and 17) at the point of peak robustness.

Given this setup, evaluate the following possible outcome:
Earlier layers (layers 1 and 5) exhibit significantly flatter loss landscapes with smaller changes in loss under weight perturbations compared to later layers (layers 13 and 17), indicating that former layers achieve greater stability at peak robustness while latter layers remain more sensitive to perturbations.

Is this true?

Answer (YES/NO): YES